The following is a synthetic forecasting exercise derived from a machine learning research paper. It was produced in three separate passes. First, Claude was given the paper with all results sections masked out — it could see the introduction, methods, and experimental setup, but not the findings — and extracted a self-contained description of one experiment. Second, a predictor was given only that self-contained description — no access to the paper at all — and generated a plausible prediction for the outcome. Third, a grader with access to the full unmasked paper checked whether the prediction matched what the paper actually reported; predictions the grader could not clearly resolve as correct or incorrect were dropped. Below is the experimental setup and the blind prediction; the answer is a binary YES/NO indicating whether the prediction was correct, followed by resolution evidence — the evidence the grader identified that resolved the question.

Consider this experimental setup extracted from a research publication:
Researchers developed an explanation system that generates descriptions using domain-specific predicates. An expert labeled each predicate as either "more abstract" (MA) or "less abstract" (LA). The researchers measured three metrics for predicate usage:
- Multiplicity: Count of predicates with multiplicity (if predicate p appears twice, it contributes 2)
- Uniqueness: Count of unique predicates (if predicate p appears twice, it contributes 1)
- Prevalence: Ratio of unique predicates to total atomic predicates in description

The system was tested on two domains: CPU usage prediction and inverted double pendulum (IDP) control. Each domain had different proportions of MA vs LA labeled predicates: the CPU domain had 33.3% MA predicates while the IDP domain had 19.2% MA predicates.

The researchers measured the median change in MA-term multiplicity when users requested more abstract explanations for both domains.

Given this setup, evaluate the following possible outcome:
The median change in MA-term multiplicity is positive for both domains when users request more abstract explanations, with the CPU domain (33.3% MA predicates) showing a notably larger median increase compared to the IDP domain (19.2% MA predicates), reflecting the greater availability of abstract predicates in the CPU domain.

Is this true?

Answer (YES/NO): NO